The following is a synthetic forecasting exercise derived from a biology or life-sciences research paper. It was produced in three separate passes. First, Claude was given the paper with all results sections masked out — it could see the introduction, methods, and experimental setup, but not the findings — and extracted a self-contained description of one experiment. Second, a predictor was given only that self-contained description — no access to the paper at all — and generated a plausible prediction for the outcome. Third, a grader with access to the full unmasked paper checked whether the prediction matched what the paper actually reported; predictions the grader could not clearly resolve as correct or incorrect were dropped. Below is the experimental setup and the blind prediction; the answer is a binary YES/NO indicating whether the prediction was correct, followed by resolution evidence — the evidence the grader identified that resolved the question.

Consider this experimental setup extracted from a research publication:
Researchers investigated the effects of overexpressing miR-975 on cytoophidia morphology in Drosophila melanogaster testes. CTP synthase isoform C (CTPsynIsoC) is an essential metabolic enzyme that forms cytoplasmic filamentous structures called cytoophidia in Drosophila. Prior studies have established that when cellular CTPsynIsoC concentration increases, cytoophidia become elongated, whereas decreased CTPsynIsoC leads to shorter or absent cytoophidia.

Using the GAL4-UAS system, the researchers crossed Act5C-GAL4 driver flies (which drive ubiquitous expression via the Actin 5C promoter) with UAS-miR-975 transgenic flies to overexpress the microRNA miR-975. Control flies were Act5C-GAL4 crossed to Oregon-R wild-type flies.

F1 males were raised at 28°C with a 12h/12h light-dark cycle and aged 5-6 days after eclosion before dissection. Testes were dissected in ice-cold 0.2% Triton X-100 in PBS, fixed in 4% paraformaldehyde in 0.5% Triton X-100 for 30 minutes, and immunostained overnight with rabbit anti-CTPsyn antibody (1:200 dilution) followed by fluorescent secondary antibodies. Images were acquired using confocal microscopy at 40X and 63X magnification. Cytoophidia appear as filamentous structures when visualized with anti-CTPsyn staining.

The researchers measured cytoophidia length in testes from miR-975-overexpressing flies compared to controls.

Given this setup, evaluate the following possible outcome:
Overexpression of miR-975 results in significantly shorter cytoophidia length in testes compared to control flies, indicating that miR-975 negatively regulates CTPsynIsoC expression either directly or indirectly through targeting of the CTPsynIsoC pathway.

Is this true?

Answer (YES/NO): NO